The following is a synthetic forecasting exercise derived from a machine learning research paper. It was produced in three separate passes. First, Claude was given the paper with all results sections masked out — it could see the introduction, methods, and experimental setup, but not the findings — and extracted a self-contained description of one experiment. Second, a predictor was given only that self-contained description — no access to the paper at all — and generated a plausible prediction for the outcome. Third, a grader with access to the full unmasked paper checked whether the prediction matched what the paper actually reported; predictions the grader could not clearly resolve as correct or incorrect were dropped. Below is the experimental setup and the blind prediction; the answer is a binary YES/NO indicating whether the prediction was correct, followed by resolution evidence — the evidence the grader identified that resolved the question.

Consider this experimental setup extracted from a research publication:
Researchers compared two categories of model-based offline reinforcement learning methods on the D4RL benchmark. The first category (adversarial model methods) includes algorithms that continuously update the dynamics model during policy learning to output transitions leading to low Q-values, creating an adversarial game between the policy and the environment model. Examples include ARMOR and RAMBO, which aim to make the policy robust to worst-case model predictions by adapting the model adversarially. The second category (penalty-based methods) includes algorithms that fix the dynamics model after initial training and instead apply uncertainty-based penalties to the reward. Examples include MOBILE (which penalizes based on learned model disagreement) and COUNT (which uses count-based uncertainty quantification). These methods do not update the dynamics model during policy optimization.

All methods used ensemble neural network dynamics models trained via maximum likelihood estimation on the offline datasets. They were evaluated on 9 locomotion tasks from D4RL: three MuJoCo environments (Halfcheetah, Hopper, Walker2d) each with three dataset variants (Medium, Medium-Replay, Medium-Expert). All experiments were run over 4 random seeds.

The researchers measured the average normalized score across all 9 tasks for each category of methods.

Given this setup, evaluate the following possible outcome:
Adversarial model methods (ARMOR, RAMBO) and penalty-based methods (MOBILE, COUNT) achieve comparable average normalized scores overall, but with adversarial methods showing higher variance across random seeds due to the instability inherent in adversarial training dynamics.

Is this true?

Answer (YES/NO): NO